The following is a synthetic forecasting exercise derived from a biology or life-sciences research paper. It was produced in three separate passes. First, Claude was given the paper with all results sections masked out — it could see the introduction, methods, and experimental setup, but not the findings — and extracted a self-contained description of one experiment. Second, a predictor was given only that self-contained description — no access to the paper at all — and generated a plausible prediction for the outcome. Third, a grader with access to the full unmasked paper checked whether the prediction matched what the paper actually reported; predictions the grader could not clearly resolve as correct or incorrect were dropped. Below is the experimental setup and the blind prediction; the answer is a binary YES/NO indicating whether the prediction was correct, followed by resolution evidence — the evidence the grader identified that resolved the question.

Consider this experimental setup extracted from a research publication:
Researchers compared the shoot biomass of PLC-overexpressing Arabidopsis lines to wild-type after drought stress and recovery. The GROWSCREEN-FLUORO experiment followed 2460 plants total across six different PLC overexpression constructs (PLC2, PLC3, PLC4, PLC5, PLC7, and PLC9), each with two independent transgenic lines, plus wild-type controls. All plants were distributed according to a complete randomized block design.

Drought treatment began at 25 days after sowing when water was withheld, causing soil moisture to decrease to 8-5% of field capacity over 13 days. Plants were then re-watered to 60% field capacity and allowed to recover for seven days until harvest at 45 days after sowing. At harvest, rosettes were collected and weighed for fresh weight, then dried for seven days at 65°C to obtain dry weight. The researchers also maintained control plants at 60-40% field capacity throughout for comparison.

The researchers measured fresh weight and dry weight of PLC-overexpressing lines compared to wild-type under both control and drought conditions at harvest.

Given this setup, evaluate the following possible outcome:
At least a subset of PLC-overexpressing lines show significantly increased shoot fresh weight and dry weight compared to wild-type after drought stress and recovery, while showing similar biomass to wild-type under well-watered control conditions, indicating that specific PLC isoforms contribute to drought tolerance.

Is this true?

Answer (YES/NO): NO